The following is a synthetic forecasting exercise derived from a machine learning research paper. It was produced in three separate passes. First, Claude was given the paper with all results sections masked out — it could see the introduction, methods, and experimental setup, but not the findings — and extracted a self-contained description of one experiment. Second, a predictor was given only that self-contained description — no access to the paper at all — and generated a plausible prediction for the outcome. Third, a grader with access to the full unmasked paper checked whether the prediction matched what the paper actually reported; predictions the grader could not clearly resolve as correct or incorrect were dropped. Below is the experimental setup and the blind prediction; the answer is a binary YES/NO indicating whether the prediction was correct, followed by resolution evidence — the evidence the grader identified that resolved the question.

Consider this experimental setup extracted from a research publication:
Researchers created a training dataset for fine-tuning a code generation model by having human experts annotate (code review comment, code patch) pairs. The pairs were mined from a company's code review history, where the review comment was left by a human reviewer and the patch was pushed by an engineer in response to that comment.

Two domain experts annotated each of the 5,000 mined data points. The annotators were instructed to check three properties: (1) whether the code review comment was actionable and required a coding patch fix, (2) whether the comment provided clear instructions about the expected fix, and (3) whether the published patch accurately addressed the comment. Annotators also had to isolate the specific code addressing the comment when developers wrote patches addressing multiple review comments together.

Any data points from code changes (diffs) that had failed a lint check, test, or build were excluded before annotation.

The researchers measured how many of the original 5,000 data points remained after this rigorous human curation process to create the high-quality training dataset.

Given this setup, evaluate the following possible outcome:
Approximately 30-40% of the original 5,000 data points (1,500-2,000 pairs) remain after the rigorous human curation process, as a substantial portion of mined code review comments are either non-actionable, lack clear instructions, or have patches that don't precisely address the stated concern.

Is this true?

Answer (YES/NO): NO